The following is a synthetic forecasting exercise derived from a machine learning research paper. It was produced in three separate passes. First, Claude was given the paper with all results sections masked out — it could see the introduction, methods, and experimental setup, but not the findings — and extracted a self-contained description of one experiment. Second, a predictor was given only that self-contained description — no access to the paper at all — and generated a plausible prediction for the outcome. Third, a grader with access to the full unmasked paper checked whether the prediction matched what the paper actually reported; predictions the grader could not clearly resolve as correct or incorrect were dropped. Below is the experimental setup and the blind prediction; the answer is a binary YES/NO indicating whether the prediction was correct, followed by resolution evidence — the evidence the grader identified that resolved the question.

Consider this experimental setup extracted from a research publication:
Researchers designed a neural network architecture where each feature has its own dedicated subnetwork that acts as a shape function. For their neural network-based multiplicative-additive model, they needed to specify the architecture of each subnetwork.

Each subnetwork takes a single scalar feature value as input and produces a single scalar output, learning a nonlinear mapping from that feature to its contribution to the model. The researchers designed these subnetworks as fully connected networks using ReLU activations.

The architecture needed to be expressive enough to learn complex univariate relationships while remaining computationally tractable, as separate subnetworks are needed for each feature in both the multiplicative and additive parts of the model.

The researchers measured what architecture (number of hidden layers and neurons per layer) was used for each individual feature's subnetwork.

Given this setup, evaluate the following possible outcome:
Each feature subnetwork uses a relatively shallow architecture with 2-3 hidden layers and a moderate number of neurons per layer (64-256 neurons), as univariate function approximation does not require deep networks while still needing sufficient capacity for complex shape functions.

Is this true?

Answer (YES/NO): NO